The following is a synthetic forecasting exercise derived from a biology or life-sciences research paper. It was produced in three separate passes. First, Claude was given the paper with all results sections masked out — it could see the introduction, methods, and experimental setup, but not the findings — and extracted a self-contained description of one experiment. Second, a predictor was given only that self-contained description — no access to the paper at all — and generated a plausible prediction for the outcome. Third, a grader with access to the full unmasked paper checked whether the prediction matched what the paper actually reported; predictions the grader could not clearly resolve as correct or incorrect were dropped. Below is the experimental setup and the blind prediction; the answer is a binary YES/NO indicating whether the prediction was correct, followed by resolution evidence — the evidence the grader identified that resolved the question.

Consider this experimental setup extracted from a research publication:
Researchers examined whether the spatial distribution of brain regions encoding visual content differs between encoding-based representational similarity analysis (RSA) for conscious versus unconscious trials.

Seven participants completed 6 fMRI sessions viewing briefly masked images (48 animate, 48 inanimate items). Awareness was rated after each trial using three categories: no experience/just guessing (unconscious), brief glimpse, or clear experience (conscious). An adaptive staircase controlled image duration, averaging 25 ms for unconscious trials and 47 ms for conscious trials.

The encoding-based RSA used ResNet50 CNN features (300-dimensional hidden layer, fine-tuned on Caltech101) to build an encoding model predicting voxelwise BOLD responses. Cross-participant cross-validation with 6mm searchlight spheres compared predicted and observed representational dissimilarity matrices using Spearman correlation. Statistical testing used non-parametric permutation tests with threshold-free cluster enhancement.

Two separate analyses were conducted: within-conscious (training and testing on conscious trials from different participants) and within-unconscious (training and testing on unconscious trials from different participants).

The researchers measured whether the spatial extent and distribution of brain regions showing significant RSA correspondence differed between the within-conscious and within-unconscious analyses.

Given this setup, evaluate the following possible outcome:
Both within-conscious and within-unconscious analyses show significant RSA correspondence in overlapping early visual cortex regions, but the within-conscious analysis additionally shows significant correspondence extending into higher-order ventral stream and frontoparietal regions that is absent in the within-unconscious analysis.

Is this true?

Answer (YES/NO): NO